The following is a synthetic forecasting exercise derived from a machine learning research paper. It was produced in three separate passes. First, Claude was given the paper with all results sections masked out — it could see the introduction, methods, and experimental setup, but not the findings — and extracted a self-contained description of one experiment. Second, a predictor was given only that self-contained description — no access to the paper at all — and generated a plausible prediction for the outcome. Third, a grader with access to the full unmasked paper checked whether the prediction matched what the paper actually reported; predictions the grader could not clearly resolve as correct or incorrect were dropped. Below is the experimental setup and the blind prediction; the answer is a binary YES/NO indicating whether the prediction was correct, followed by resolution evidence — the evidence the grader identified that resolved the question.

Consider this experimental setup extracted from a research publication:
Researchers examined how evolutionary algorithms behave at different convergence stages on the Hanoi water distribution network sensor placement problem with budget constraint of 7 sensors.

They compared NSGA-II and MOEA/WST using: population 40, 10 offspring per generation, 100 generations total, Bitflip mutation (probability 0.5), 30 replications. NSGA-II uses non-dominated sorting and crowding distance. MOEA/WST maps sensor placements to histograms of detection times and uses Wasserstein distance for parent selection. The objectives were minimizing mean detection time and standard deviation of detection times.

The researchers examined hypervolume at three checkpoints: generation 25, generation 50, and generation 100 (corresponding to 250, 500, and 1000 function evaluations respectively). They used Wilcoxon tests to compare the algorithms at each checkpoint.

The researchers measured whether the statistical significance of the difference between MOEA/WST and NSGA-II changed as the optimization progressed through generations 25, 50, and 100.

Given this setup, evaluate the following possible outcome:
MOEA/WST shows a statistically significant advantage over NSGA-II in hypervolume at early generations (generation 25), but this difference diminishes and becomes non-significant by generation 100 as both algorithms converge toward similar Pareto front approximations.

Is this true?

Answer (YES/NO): YES